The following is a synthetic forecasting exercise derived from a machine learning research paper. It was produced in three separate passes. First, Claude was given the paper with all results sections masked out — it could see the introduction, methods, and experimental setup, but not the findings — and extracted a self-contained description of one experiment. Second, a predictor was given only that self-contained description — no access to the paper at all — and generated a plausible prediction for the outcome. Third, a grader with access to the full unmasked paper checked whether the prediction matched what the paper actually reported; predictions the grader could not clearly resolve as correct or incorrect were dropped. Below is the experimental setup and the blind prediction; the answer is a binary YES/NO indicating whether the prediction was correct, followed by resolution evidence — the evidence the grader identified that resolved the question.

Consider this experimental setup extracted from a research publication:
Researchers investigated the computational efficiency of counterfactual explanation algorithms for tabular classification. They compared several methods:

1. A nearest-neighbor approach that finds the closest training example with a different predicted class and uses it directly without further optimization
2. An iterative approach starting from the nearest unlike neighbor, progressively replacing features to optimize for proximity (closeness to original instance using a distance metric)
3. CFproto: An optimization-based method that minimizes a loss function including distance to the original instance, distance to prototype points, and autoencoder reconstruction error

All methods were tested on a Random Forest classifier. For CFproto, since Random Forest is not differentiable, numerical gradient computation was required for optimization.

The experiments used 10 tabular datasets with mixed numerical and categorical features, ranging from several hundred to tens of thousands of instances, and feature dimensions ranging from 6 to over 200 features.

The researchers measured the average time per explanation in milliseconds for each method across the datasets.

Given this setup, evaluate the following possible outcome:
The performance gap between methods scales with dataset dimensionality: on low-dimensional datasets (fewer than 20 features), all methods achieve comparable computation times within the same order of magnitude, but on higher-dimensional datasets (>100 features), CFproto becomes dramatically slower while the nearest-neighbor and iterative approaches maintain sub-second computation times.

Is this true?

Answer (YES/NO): NO